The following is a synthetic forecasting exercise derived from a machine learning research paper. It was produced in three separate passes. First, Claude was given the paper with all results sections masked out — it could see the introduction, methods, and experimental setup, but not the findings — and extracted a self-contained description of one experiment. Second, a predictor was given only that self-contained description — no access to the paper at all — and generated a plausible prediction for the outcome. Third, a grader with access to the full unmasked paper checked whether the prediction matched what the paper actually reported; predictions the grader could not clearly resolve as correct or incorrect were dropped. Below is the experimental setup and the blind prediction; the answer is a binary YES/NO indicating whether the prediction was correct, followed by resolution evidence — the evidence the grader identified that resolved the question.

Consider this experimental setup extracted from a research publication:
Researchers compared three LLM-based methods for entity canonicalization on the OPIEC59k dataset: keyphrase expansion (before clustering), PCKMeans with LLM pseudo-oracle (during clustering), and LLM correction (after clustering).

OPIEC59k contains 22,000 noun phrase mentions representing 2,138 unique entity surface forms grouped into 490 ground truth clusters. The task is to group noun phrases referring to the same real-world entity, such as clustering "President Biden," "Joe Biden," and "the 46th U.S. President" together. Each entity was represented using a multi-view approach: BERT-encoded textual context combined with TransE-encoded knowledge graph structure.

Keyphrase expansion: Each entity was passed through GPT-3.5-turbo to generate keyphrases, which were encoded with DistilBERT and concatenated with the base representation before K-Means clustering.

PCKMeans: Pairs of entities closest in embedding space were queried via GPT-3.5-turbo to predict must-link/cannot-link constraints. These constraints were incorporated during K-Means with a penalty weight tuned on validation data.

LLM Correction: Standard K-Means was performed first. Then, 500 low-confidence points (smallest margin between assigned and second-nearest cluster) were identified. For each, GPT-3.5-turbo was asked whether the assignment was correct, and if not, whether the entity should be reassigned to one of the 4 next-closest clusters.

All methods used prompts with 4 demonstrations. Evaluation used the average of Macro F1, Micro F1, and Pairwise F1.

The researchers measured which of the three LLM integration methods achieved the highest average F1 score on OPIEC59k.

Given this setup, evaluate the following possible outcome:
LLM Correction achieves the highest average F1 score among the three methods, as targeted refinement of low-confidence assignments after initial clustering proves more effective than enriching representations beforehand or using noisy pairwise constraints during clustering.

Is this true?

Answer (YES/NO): NO